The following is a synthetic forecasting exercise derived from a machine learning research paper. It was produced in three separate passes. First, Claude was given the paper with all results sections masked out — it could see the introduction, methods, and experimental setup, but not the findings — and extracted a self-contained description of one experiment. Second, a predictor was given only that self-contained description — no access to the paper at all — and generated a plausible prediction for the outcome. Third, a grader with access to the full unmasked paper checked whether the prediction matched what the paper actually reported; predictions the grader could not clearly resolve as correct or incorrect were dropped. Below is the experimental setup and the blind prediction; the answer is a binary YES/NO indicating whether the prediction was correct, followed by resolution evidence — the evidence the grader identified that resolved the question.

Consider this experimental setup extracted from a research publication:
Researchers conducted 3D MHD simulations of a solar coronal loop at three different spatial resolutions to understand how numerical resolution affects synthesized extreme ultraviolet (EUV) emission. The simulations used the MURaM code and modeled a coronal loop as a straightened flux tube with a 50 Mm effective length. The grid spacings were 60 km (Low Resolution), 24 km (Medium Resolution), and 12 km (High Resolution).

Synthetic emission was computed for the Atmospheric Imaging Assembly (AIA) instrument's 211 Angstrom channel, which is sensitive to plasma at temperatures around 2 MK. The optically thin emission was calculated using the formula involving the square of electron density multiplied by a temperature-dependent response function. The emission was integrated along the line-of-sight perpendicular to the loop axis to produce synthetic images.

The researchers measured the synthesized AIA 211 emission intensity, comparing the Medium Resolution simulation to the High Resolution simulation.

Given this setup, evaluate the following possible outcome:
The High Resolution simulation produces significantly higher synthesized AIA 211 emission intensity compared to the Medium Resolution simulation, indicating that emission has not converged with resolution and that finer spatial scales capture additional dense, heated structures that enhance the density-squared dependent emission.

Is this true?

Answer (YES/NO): NO